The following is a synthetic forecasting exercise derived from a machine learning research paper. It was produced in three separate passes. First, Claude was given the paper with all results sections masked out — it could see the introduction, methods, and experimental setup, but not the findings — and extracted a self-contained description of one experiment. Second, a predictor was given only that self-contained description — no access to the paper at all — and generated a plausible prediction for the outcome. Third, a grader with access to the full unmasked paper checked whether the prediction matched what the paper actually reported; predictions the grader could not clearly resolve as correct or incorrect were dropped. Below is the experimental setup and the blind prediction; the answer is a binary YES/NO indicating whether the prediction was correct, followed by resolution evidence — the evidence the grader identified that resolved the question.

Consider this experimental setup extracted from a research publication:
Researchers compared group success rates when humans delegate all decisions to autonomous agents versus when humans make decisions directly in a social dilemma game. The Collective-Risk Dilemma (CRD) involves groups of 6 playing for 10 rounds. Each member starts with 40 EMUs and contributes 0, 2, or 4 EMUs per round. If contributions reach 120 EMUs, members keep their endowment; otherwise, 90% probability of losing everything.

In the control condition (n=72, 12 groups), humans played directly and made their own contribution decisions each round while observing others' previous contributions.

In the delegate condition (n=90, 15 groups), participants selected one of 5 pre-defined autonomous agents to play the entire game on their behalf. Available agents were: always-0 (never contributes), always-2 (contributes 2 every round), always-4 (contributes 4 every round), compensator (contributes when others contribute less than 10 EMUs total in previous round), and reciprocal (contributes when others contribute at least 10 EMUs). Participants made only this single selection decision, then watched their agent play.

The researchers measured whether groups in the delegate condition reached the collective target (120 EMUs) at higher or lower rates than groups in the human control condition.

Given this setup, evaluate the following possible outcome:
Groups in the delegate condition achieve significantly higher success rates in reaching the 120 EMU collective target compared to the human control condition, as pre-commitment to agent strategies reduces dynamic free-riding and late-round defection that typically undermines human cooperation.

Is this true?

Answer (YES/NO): YES